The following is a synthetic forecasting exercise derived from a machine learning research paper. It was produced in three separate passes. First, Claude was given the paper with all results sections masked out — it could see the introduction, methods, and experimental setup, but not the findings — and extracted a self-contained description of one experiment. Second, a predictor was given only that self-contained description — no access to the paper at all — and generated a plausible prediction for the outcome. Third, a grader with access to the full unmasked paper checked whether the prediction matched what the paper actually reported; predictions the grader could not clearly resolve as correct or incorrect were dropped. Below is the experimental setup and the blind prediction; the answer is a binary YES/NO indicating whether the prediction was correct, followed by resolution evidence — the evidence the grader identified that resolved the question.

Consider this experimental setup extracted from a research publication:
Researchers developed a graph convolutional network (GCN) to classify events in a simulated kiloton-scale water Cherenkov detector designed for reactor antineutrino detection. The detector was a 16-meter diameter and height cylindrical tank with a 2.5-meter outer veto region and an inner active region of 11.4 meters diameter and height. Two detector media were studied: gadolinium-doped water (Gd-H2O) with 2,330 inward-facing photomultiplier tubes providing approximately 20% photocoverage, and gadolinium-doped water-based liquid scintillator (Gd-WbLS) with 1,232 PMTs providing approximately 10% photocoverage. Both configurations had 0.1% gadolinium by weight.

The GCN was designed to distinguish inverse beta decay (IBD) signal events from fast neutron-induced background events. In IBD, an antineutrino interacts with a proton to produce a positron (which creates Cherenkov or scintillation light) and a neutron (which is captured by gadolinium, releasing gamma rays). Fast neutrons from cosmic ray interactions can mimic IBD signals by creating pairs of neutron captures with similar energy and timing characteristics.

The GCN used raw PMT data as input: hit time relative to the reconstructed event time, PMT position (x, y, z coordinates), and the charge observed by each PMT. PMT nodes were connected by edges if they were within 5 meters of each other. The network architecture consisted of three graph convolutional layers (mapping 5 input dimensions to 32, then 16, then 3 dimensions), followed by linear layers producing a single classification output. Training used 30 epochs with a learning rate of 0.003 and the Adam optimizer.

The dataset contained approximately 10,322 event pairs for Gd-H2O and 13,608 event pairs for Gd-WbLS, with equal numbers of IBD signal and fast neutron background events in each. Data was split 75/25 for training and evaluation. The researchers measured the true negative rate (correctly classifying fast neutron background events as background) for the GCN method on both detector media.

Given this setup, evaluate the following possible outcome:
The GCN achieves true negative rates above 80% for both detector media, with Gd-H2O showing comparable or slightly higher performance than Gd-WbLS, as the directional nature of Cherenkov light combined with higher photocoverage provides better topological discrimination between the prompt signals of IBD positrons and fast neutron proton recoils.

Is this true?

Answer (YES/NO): NO